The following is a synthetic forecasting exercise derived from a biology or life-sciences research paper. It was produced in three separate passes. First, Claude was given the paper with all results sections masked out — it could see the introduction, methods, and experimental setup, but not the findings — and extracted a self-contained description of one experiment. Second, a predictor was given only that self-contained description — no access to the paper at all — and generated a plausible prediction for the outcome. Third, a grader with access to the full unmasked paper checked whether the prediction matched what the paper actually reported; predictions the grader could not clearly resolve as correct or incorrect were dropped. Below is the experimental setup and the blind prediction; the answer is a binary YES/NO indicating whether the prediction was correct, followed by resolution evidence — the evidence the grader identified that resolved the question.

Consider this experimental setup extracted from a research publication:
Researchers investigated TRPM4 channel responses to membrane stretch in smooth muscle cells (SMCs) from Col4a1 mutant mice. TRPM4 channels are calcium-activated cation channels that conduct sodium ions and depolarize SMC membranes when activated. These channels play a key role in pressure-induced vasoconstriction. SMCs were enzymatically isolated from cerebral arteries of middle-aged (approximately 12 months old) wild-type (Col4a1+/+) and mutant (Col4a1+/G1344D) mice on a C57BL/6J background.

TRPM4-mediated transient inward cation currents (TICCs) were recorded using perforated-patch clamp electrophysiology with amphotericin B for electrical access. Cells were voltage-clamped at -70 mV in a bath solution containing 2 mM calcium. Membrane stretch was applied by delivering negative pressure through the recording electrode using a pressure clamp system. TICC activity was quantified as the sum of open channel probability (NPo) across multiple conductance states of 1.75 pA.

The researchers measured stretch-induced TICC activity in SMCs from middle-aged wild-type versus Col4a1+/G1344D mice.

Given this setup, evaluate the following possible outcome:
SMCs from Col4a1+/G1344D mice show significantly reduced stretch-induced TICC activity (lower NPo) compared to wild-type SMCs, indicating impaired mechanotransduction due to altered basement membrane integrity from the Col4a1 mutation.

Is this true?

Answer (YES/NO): NO